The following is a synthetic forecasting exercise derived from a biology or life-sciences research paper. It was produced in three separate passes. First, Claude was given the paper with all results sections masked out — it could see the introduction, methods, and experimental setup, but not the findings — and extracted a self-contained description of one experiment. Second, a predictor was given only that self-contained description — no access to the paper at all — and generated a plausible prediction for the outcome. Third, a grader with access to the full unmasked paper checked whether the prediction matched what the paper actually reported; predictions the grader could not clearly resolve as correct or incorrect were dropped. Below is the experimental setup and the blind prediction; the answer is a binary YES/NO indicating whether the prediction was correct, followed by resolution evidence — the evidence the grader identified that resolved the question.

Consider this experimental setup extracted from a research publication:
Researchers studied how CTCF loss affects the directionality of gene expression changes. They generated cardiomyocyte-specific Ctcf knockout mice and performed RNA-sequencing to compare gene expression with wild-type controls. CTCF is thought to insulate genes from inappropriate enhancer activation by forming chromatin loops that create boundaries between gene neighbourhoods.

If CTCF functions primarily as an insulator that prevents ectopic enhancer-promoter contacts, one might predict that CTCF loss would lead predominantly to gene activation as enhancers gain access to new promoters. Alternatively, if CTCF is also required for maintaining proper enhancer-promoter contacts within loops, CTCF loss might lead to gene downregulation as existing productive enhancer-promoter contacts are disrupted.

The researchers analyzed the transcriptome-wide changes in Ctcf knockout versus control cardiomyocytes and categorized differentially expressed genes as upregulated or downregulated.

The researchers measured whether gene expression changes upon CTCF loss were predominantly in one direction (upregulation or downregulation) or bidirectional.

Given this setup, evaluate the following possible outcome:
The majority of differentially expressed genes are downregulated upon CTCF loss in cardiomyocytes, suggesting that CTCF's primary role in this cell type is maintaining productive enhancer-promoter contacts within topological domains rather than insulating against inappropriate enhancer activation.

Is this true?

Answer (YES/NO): NO